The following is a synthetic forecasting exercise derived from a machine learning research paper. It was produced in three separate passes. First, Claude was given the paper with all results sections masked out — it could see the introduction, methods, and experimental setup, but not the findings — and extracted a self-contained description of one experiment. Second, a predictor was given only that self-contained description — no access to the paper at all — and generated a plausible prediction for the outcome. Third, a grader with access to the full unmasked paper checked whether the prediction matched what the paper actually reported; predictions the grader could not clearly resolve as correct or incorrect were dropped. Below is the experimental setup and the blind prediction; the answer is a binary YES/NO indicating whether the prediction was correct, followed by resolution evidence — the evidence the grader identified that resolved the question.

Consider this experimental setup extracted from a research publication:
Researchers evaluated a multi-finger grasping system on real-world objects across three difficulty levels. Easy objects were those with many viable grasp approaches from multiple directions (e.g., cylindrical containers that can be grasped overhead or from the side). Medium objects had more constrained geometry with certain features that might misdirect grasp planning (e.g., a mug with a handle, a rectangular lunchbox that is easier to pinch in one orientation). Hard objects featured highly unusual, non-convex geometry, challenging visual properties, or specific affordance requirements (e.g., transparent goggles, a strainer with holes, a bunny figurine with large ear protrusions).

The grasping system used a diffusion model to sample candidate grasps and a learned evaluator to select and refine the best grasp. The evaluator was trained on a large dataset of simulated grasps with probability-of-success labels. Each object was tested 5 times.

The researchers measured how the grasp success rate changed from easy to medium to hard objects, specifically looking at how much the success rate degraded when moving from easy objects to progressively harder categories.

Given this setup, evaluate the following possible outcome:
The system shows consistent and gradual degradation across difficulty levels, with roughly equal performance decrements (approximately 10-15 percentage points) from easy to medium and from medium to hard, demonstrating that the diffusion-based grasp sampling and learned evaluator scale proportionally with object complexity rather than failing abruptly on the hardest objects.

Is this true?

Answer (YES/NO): NO